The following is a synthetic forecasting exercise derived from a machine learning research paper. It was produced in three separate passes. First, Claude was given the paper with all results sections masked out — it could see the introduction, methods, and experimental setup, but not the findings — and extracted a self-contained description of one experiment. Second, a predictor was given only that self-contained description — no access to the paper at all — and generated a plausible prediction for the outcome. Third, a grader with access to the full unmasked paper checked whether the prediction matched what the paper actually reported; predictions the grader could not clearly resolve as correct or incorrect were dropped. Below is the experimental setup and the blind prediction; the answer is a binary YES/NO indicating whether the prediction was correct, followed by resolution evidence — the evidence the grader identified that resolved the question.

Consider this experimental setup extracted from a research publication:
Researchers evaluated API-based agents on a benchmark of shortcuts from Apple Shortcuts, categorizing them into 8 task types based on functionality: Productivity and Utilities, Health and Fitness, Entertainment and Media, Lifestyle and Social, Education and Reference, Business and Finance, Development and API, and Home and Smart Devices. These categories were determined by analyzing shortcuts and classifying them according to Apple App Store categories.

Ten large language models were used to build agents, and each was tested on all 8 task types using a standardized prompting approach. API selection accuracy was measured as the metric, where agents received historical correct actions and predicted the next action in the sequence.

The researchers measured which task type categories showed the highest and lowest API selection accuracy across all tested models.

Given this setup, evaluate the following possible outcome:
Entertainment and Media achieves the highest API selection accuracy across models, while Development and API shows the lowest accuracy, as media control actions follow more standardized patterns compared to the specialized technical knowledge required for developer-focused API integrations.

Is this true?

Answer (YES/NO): NO